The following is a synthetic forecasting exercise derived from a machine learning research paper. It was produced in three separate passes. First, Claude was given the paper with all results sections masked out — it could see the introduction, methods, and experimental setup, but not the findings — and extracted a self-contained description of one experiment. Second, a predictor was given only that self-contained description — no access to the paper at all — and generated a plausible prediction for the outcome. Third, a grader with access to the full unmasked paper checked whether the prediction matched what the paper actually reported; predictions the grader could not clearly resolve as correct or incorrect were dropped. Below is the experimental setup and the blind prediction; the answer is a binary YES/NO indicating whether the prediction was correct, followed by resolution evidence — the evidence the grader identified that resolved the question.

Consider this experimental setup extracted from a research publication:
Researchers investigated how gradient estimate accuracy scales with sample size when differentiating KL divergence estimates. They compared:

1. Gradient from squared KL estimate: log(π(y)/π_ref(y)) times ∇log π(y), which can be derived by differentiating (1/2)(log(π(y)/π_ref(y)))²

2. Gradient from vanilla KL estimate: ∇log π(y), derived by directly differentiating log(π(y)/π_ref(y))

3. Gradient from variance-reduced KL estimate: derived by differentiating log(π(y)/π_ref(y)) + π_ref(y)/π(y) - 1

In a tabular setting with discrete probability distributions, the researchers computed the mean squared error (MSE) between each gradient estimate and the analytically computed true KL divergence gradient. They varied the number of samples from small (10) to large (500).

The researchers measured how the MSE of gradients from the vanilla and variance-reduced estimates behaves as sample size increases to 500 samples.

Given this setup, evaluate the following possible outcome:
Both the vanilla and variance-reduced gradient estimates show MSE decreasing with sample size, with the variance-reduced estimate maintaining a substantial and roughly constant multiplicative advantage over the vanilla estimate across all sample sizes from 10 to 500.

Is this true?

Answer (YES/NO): NO